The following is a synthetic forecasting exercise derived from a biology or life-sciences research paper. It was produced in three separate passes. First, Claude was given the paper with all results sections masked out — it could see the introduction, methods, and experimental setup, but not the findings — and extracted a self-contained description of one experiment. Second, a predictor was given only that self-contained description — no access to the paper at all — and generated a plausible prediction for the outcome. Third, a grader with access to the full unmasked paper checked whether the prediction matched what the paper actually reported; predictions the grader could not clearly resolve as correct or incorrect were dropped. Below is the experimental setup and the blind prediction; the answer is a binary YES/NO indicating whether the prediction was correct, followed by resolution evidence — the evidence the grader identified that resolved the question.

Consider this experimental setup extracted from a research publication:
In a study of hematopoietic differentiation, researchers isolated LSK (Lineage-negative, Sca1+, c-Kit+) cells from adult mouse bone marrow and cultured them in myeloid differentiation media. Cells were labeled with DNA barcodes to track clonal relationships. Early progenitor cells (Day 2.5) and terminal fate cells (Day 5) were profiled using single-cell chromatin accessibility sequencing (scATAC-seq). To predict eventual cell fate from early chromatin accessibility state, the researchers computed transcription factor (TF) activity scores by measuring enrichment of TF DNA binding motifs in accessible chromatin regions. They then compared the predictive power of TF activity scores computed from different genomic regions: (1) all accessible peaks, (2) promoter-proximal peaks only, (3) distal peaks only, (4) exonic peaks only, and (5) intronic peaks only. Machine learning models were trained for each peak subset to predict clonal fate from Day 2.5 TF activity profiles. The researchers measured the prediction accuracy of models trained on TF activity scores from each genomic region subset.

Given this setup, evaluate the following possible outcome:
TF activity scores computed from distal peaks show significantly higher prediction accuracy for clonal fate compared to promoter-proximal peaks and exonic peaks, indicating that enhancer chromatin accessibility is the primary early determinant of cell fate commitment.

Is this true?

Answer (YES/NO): YES